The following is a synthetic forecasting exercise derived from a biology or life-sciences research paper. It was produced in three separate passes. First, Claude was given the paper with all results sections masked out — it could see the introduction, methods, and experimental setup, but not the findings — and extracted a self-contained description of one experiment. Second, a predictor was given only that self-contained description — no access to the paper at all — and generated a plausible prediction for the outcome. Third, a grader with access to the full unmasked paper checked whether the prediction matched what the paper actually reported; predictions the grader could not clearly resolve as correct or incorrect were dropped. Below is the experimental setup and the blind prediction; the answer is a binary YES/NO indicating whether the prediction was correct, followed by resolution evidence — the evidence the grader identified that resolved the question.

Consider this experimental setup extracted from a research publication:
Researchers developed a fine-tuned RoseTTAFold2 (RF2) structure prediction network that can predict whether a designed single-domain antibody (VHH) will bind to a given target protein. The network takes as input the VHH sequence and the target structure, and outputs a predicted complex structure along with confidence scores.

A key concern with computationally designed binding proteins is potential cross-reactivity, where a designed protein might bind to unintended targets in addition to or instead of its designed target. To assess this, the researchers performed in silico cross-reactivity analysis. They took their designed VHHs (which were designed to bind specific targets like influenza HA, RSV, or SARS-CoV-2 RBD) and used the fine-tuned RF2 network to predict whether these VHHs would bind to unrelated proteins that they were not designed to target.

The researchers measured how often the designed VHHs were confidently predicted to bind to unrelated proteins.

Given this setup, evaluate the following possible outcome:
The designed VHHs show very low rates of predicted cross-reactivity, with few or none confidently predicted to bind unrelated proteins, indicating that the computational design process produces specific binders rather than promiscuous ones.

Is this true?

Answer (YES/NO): YES